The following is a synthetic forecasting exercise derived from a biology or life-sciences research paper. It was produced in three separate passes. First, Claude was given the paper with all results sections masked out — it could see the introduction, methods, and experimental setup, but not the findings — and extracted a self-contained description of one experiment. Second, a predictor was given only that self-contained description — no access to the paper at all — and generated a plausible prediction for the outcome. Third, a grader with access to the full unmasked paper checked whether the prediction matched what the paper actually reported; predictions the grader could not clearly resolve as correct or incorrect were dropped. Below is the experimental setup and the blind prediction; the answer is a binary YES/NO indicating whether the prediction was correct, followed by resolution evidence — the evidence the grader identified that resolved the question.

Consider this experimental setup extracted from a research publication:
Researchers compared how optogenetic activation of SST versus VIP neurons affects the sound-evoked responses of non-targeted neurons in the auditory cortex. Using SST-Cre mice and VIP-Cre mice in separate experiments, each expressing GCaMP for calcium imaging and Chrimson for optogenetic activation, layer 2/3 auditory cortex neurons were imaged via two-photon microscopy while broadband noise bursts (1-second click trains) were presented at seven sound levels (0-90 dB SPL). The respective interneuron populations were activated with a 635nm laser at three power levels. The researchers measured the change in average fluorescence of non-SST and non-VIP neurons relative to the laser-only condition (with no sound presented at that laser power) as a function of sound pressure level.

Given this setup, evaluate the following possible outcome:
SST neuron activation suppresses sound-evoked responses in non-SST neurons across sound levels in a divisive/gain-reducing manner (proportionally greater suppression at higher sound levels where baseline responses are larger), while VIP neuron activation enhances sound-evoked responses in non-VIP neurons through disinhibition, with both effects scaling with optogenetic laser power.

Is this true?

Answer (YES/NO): NO